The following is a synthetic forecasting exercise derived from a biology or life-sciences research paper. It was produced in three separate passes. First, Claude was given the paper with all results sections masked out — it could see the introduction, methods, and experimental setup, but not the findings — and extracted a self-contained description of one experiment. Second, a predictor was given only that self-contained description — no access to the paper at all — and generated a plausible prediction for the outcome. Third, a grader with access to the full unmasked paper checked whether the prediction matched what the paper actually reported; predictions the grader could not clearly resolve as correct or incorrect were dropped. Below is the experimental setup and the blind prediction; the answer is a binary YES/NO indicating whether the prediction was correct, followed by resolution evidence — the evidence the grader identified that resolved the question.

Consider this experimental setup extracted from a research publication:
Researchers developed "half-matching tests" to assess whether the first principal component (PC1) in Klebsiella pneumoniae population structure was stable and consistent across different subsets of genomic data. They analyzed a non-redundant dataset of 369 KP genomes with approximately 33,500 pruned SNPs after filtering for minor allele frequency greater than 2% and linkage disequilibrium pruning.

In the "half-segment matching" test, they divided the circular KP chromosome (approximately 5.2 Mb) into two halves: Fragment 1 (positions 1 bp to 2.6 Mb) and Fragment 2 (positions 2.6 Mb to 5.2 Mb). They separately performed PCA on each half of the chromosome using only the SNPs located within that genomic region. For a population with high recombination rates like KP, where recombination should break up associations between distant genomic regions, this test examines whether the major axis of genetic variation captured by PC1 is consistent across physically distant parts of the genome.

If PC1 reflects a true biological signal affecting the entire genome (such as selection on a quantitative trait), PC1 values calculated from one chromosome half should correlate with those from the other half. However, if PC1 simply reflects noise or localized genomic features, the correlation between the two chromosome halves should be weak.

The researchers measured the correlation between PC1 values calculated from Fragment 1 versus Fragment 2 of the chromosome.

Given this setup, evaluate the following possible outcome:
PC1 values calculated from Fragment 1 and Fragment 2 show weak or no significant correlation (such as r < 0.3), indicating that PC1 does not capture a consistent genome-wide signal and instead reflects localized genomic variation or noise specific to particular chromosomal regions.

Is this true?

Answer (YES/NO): NO